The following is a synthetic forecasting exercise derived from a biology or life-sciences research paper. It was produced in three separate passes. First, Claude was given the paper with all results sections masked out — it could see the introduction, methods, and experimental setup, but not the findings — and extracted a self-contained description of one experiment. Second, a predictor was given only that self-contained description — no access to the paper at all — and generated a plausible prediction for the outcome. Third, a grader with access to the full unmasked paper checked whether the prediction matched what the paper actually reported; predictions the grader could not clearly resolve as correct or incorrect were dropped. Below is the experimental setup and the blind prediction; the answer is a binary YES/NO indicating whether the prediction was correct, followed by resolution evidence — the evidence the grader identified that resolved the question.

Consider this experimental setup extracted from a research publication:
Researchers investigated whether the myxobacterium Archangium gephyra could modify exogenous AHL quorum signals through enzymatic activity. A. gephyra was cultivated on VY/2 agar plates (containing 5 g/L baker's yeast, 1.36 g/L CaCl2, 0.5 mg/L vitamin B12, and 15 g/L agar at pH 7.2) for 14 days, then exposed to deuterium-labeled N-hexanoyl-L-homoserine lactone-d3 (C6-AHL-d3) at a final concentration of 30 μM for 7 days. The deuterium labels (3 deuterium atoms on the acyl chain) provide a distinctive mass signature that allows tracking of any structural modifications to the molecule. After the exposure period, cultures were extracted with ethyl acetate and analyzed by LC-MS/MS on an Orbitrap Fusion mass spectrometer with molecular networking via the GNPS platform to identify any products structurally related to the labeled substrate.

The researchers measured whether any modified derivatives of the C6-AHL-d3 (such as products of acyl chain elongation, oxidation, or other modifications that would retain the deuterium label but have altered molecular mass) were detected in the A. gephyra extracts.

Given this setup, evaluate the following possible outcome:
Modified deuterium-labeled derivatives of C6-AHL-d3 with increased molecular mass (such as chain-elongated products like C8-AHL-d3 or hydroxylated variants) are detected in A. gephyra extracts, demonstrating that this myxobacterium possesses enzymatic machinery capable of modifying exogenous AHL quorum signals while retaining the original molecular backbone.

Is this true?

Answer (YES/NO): NO